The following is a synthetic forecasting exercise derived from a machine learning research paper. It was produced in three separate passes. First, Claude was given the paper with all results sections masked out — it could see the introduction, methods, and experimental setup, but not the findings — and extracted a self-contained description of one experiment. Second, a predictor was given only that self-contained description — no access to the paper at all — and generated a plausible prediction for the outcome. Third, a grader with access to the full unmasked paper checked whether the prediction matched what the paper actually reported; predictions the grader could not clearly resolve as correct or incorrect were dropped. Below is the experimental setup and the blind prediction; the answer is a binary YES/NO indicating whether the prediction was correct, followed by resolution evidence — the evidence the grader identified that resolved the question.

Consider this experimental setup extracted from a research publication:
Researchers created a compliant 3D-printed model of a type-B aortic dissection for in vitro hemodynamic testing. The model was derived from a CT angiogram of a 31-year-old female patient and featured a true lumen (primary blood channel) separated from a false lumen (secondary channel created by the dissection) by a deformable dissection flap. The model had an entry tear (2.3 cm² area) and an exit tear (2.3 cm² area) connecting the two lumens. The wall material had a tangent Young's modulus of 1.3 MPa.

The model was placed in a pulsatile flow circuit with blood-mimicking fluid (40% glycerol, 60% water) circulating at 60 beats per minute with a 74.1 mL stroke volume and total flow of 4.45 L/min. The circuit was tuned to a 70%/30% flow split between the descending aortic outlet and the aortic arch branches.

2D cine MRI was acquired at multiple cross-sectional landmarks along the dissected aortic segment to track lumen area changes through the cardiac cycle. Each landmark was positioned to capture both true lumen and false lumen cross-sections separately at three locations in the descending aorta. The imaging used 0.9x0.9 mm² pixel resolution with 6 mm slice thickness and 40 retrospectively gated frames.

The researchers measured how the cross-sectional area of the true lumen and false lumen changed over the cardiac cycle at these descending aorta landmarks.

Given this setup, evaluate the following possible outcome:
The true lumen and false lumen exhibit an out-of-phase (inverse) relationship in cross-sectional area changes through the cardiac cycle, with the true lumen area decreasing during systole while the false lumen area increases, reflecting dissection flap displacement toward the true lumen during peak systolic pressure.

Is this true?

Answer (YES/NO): NO